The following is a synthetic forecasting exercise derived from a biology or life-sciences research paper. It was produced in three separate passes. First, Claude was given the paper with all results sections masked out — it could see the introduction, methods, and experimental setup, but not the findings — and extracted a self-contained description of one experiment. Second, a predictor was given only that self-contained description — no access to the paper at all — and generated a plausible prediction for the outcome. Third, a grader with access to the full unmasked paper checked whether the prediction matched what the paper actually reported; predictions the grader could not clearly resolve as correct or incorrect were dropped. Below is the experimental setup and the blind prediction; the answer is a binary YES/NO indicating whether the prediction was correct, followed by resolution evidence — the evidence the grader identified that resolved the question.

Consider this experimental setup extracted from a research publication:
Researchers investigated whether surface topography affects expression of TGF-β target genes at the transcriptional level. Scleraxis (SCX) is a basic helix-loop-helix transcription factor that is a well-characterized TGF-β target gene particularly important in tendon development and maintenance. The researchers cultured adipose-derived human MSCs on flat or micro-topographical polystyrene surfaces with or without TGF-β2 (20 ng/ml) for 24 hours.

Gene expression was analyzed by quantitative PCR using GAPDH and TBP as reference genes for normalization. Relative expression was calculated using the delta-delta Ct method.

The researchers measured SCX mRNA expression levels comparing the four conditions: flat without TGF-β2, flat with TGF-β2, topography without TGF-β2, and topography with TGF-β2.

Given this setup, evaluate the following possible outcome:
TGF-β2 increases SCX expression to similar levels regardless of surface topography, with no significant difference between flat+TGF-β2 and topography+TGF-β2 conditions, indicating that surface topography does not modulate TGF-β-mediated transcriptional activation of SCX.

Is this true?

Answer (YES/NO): NO